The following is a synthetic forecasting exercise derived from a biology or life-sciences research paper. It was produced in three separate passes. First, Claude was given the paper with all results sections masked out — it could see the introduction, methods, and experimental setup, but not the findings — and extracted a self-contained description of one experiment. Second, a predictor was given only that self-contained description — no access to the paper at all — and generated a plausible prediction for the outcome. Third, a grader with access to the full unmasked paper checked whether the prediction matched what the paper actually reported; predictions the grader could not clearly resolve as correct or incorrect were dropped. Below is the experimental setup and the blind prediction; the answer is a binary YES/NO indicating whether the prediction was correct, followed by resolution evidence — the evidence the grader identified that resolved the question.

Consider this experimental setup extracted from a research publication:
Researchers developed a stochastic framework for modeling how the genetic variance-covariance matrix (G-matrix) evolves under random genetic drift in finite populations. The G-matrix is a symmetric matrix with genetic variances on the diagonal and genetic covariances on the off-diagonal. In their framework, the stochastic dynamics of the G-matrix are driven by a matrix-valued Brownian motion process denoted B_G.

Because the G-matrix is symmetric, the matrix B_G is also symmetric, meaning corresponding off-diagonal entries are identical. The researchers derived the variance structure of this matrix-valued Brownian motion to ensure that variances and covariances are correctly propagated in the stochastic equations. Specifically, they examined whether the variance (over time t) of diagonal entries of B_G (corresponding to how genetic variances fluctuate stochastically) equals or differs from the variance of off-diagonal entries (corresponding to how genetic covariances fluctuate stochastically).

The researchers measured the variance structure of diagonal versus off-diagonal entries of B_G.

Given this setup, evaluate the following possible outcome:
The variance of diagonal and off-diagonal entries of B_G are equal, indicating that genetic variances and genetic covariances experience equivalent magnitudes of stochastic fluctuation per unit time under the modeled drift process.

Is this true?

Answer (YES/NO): NO